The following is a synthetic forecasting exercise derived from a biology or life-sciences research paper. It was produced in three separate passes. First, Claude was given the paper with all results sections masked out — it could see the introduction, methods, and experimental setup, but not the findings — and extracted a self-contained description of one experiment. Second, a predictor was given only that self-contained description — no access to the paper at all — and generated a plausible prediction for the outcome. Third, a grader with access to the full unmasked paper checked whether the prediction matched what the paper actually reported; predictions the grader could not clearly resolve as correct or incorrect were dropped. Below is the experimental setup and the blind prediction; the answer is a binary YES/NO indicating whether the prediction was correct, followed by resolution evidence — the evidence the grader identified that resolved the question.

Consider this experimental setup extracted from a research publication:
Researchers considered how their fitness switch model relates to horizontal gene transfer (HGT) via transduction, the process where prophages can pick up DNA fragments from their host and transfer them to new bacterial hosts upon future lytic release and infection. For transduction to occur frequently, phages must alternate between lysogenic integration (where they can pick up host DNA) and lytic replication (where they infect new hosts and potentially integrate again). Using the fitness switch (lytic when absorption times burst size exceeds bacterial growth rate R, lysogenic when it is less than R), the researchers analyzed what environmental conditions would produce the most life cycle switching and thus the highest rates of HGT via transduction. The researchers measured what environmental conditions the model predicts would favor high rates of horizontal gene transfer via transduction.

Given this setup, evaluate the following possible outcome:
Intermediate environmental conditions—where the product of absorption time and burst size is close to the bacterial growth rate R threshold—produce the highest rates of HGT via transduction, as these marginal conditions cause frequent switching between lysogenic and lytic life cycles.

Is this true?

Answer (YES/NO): NO